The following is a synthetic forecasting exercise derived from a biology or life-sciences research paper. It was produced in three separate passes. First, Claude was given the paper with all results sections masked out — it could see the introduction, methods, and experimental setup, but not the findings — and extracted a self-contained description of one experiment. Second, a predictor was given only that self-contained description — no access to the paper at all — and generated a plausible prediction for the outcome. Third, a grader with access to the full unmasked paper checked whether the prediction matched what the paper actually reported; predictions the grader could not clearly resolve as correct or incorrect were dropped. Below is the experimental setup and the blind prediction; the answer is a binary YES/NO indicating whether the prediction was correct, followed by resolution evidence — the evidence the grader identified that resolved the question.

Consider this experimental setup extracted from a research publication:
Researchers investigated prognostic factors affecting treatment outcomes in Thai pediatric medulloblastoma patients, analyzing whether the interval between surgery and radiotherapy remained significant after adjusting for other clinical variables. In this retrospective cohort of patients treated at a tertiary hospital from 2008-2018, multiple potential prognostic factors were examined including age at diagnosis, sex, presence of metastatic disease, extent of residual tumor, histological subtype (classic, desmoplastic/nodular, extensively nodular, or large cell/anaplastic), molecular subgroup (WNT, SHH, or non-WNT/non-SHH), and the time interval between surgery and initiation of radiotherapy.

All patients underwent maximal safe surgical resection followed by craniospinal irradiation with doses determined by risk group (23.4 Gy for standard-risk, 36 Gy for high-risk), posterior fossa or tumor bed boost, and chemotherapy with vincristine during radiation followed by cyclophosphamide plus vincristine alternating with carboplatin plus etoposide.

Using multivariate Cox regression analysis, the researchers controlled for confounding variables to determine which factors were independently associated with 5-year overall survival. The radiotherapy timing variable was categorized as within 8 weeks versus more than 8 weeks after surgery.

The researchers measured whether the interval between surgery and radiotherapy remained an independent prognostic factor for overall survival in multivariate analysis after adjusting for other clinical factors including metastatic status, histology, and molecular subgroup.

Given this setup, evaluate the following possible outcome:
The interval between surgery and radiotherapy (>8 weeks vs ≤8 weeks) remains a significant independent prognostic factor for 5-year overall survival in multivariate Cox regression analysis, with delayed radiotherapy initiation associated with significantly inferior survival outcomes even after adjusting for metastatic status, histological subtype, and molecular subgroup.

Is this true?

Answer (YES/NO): YES